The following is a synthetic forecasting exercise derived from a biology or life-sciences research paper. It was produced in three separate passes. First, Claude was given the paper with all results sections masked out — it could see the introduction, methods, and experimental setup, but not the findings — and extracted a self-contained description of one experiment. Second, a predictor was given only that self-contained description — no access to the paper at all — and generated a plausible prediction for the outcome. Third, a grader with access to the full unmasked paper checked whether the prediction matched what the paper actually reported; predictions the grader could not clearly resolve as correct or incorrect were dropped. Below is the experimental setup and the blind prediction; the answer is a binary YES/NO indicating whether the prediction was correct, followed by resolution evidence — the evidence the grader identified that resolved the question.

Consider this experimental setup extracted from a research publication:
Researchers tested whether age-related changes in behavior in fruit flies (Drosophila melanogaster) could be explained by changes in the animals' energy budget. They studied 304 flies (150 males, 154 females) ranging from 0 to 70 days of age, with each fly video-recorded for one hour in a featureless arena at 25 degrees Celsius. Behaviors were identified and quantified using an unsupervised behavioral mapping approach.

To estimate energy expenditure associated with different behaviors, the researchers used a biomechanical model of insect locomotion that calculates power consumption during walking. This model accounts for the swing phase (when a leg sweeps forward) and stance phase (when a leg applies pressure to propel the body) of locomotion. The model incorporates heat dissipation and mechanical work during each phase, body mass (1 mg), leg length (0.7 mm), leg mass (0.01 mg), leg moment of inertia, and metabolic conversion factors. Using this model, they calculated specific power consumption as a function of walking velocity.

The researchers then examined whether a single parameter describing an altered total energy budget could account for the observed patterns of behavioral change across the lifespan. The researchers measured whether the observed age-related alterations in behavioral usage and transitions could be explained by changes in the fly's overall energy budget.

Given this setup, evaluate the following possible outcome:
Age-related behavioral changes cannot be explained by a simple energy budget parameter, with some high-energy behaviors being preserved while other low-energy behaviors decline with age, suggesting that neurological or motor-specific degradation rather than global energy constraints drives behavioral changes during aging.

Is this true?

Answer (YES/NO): NO